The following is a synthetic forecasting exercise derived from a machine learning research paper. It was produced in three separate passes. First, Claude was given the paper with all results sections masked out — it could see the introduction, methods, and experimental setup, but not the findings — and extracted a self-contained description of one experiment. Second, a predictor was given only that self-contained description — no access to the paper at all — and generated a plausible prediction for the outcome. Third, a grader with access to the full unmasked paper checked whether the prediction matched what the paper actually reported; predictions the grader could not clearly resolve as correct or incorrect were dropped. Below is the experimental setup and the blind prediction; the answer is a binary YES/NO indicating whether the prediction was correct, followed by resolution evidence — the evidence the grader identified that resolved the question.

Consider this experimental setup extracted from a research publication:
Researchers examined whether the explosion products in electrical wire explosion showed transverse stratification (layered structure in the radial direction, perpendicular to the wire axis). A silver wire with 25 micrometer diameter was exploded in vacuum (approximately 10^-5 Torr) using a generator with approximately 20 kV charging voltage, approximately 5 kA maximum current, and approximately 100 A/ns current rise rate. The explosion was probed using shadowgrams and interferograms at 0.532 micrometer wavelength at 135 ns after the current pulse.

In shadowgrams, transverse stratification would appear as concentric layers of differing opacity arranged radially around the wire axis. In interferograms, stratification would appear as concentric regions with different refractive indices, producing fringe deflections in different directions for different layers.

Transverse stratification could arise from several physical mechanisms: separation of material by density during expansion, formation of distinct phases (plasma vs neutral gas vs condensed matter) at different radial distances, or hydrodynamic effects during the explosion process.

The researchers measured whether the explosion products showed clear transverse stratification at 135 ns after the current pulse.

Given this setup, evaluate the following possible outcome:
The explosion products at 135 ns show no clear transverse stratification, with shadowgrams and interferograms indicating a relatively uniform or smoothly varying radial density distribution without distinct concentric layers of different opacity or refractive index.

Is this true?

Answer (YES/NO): NO